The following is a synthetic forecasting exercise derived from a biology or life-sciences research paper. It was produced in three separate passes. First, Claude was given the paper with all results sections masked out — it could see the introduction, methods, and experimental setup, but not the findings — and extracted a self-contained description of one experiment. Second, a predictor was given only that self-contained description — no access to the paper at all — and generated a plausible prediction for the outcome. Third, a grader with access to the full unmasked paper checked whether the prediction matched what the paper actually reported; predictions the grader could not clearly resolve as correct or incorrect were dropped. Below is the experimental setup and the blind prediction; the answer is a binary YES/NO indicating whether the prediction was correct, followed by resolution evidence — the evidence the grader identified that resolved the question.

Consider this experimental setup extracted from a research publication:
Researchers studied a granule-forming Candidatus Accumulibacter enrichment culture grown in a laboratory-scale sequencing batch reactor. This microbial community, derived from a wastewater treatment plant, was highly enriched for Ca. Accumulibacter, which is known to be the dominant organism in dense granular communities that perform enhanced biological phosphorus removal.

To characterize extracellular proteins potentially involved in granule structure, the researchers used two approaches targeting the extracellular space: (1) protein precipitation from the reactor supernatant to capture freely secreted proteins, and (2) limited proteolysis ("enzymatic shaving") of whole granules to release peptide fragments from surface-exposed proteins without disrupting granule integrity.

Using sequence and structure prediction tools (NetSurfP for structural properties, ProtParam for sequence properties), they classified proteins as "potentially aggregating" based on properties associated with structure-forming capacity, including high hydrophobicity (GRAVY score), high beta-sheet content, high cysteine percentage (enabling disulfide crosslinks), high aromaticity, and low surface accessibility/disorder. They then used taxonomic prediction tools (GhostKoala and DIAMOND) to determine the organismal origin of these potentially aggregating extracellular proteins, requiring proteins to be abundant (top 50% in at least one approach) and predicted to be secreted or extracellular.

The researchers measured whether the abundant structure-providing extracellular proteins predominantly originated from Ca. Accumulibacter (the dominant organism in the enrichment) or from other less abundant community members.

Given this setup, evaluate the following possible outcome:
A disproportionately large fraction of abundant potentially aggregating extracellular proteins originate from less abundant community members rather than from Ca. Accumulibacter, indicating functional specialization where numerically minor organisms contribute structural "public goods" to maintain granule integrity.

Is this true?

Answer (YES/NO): YES